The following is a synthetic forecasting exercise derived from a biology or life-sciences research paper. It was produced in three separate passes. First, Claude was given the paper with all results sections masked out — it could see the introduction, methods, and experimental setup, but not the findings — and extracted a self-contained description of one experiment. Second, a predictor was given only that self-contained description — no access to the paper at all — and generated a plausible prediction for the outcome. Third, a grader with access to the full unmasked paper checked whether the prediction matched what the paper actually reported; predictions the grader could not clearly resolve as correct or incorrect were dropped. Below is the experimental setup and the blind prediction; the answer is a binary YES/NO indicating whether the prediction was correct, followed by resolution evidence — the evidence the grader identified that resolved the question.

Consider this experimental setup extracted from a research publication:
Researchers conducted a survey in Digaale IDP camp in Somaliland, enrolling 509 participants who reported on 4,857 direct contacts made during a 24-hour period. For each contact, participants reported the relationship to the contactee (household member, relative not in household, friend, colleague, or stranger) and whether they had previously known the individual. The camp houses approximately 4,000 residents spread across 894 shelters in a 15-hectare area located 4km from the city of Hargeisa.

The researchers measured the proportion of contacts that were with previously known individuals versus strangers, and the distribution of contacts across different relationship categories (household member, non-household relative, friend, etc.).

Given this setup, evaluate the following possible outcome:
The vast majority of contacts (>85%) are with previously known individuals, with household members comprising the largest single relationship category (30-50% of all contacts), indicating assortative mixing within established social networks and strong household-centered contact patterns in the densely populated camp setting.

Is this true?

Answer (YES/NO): YES